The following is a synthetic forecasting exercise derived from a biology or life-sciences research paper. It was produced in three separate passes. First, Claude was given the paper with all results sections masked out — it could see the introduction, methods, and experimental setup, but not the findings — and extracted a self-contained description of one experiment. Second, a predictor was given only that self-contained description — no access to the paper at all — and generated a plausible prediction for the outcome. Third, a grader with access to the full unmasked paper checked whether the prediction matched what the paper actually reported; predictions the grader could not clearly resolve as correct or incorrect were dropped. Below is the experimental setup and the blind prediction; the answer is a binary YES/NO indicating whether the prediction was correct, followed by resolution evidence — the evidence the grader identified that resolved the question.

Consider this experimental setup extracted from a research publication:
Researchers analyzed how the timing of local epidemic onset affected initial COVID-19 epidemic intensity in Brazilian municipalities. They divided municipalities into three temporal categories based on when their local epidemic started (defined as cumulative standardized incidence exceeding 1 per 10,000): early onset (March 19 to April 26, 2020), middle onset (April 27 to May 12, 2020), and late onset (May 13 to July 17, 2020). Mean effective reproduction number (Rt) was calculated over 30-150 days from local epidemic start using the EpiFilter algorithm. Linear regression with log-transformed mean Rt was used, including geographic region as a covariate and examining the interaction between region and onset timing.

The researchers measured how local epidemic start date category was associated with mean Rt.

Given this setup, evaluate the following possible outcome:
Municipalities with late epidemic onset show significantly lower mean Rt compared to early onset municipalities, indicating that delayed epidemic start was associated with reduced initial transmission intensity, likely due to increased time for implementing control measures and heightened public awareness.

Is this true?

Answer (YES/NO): YES